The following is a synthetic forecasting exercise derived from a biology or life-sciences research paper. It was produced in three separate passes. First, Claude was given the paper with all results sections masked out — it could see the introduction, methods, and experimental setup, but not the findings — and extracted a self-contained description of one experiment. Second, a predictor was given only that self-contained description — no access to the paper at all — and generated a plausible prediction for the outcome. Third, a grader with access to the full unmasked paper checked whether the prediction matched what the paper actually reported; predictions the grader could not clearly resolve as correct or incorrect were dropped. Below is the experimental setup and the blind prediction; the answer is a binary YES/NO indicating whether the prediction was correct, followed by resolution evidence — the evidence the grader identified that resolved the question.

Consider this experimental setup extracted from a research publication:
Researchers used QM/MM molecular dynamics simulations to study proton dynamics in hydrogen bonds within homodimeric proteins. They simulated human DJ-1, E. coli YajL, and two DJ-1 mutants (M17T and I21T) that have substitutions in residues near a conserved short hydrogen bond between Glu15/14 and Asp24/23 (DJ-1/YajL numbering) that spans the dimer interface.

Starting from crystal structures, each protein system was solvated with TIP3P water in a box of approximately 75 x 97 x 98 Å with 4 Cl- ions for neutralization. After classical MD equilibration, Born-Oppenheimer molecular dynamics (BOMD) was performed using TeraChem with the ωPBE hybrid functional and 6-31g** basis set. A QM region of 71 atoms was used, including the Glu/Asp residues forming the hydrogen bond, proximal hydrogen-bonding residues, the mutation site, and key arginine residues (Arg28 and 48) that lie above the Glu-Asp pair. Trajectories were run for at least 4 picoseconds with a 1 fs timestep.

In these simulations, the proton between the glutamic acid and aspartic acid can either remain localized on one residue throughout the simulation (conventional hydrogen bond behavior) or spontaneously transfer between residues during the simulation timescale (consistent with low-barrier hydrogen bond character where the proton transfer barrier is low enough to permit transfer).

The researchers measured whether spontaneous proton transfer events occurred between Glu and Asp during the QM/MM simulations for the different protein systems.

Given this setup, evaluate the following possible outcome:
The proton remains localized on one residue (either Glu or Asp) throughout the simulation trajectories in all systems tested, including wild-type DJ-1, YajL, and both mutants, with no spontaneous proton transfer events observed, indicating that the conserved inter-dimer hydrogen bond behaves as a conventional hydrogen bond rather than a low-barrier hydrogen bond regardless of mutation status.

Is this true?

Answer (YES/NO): NO